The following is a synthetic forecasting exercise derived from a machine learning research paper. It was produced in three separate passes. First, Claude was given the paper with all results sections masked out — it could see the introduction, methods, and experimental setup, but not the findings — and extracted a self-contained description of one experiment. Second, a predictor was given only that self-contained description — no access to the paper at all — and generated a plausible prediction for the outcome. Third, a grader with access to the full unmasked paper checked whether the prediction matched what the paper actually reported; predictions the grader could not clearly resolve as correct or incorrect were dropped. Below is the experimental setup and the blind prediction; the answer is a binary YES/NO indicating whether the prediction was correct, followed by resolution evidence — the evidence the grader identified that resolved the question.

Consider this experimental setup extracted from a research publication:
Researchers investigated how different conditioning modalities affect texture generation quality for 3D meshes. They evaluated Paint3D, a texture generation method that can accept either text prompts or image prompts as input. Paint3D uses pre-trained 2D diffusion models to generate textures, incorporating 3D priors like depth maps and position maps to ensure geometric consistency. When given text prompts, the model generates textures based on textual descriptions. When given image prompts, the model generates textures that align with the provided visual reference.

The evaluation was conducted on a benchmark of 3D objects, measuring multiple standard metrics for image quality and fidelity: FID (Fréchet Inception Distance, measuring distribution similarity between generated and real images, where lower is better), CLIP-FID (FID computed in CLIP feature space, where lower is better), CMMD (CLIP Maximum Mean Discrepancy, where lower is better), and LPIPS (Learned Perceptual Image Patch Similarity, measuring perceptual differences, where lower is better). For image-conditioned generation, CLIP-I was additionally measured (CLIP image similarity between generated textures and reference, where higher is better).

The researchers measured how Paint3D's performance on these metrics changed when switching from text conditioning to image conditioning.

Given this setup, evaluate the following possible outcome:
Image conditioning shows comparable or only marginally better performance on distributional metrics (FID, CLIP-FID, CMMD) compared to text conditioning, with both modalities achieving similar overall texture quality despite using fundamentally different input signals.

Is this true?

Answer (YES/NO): NO